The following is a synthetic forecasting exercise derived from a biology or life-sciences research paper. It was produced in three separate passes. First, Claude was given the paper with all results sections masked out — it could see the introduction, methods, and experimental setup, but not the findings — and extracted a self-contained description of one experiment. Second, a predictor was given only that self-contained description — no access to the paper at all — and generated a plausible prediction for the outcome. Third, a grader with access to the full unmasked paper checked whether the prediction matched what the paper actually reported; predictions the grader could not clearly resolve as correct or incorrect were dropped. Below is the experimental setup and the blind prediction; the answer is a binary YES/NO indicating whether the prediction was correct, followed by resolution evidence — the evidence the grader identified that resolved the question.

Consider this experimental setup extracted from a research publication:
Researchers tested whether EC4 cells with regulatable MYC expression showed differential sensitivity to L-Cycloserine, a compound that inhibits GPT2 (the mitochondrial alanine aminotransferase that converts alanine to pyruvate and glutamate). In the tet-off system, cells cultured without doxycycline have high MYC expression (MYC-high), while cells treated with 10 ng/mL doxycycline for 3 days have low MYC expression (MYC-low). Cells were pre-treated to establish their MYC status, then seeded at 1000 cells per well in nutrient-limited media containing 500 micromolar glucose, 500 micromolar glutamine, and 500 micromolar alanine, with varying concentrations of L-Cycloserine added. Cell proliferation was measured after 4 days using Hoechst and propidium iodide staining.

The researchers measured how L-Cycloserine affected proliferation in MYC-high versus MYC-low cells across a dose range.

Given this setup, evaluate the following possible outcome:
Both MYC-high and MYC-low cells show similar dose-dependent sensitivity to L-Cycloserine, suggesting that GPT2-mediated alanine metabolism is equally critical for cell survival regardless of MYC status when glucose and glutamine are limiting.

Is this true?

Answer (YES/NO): NO